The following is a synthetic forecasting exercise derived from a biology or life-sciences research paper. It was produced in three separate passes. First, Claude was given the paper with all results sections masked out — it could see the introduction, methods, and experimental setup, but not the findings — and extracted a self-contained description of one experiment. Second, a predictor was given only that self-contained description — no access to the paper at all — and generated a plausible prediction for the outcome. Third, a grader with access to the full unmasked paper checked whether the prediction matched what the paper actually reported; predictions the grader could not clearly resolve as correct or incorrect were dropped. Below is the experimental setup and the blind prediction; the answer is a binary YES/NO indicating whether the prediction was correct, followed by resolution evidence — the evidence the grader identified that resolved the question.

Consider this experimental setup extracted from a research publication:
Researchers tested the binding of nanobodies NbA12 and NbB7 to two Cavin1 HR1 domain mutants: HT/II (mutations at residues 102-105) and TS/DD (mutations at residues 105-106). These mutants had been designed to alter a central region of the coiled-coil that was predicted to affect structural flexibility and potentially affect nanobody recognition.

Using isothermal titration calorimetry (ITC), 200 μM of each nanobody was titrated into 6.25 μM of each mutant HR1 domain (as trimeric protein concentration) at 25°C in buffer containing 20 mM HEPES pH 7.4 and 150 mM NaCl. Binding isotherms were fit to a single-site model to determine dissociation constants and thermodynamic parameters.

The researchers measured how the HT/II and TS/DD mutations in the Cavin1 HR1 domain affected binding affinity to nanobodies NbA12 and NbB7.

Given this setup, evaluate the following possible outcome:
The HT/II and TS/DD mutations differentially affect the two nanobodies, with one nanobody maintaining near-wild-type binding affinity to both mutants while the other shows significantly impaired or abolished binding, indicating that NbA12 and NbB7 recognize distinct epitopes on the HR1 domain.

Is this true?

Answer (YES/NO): NO